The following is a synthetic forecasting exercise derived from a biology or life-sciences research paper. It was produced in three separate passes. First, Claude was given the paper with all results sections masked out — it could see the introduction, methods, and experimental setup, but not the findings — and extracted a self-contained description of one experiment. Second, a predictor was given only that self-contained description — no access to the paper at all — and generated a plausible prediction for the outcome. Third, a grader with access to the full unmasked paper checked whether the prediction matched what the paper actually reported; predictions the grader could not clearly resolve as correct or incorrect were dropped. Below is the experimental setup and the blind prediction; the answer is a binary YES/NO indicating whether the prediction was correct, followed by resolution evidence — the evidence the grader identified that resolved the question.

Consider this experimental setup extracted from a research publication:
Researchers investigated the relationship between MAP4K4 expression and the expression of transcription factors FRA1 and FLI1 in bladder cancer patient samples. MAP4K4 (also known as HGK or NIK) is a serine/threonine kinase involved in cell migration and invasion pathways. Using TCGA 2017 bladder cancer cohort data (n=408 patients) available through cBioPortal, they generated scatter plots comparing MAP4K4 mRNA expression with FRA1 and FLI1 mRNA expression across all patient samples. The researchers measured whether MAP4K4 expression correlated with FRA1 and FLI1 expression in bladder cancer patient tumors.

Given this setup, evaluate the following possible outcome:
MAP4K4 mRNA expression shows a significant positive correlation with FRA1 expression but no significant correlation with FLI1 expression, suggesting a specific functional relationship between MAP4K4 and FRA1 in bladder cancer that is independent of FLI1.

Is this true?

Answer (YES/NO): NO